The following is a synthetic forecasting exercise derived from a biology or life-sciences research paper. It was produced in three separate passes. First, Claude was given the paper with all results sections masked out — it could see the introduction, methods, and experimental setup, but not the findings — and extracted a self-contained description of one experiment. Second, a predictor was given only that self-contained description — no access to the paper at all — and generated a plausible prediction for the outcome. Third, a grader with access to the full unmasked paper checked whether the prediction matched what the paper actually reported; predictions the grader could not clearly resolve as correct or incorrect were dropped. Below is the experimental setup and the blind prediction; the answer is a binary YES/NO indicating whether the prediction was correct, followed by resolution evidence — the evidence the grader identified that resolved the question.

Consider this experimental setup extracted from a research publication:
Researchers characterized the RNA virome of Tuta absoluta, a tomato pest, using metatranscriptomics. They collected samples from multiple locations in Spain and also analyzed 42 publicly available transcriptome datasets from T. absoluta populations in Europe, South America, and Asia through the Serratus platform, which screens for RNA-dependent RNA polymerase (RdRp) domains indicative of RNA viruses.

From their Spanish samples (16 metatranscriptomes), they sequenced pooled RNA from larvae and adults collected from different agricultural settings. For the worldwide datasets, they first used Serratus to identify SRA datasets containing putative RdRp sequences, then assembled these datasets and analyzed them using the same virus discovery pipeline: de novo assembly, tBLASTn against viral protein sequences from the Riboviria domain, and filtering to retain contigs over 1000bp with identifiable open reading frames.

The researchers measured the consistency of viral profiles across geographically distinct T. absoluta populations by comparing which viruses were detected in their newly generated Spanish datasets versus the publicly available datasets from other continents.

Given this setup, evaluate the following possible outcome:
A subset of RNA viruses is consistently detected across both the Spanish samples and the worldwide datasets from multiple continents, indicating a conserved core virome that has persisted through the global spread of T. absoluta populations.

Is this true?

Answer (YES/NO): NO